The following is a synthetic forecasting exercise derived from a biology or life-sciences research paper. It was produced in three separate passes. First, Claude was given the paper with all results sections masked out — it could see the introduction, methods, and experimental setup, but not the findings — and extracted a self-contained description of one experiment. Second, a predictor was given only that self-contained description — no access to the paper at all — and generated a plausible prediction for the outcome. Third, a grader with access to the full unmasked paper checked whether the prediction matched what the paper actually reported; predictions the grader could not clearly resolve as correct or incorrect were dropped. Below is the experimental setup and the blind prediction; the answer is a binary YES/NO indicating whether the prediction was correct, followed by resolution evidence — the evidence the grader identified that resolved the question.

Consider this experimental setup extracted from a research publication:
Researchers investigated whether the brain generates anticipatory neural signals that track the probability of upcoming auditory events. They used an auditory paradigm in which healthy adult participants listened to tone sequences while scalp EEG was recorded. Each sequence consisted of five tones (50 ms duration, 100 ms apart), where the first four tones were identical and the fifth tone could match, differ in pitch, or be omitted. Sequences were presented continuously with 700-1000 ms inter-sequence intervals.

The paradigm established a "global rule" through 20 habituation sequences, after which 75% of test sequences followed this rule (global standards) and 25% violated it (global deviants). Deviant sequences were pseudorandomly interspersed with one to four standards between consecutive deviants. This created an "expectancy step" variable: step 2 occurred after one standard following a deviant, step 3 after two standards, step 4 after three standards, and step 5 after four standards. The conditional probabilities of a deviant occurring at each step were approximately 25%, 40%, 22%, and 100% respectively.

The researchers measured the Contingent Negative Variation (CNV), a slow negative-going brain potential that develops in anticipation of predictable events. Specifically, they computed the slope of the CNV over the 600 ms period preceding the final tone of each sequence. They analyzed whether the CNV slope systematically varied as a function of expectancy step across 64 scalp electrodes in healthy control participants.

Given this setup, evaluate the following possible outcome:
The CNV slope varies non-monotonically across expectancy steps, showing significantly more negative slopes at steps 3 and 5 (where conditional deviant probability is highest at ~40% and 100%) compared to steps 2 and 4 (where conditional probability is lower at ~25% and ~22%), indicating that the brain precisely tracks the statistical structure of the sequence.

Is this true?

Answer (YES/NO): NO